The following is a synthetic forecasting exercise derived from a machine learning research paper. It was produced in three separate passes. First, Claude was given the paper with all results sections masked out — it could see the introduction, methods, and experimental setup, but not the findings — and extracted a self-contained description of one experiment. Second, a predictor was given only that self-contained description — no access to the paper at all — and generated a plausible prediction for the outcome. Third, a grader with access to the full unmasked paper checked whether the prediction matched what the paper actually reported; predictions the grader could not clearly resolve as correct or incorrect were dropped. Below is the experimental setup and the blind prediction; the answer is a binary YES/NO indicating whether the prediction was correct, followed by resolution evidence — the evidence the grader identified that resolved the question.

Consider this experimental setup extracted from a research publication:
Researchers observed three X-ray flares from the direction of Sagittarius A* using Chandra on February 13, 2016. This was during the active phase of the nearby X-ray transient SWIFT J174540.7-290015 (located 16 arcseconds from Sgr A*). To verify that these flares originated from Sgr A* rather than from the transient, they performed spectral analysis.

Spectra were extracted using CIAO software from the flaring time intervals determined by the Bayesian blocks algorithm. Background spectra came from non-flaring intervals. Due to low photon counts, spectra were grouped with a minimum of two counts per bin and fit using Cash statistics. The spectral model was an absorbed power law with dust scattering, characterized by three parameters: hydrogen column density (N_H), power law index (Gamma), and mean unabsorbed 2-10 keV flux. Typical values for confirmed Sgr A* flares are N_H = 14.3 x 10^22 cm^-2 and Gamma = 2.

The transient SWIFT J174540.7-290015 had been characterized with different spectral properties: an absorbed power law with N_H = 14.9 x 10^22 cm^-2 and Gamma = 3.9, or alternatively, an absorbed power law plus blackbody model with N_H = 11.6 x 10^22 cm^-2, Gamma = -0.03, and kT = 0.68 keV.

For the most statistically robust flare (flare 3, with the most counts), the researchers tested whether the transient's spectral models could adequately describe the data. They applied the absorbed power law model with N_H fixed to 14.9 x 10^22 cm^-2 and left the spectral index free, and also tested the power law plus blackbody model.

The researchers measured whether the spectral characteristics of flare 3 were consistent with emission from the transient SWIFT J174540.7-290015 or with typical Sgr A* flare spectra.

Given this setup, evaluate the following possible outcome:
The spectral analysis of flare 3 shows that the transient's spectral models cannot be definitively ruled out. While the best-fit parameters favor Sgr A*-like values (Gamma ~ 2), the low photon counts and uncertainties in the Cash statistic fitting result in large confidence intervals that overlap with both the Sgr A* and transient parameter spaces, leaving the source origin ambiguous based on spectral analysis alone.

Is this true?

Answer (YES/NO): NO